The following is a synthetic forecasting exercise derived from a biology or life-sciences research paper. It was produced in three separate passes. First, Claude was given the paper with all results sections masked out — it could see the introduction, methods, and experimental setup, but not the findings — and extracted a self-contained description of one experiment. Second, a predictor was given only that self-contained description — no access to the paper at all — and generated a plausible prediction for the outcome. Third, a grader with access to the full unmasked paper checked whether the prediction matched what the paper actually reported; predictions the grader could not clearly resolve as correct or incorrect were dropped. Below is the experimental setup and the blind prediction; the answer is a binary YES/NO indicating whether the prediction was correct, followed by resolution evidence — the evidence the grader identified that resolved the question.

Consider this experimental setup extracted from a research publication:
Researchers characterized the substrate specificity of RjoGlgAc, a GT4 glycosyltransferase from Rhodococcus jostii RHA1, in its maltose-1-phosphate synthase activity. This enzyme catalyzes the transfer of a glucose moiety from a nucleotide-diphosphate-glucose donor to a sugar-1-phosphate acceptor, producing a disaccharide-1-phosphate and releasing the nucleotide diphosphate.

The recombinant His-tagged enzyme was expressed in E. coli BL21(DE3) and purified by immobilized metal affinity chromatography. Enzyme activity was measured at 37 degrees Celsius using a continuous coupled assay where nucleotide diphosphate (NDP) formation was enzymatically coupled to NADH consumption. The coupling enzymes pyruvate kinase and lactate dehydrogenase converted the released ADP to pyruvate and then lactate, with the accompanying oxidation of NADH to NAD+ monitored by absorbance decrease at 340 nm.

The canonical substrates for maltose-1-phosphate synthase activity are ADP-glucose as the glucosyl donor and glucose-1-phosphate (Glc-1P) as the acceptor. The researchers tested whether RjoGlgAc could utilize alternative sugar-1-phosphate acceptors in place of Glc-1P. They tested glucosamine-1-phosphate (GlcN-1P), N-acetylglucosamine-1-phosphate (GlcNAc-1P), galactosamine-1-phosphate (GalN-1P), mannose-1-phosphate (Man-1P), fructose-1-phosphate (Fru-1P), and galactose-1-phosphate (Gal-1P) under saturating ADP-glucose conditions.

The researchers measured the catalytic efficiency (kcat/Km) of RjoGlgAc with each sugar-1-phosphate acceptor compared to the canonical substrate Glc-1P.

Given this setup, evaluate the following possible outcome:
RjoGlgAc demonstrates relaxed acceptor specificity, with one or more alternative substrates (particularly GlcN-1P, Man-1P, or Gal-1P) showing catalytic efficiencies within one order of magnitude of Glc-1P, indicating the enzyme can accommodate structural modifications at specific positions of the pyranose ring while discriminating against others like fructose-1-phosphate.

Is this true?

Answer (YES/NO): NO